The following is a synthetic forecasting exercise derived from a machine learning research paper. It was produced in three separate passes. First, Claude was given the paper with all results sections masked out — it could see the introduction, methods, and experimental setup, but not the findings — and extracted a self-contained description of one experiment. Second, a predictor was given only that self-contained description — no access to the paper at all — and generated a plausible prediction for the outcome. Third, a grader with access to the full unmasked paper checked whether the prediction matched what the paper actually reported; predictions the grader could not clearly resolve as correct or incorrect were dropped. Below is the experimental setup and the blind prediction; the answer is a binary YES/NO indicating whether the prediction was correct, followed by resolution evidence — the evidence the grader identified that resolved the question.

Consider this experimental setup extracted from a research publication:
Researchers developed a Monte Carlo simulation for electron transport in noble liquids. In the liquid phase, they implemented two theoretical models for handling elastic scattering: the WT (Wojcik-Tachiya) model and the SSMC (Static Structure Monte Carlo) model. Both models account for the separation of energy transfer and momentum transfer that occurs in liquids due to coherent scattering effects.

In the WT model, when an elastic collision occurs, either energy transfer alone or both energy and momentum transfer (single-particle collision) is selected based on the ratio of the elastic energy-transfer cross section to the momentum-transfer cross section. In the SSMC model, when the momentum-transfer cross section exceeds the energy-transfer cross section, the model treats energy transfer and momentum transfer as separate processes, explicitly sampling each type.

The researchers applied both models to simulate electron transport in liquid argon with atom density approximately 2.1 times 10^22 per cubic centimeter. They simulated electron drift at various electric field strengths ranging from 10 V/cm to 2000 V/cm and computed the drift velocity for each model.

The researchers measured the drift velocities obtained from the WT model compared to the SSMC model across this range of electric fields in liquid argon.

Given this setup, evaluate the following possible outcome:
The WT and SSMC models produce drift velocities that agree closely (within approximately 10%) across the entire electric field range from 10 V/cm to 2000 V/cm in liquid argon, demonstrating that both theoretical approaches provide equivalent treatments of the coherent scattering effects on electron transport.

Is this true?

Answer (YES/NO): YES